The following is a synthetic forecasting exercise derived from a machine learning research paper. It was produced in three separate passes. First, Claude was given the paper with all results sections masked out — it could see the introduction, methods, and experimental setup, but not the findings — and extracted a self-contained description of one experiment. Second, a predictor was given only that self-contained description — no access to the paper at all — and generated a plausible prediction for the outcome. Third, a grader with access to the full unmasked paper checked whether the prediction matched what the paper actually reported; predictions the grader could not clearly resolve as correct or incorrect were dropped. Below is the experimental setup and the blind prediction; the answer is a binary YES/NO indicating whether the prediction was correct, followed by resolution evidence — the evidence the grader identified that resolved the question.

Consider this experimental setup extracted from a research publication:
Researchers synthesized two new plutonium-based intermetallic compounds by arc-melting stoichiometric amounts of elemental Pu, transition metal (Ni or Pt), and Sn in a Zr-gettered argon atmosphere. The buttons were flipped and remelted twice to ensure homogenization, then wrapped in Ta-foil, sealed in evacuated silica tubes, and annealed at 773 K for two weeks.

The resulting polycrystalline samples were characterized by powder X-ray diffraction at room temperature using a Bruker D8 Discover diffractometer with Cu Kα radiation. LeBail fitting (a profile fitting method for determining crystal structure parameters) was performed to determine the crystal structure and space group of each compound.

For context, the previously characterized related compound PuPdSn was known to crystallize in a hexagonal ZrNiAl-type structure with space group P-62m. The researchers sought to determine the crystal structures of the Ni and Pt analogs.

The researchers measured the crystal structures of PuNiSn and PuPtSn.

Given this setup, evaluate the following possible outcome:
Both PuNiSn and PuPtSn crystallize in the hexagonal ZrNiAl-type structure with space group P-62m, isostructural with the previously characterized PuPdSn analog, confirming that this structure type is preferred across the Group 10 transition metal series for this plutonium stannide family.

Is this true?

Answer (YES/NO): NO